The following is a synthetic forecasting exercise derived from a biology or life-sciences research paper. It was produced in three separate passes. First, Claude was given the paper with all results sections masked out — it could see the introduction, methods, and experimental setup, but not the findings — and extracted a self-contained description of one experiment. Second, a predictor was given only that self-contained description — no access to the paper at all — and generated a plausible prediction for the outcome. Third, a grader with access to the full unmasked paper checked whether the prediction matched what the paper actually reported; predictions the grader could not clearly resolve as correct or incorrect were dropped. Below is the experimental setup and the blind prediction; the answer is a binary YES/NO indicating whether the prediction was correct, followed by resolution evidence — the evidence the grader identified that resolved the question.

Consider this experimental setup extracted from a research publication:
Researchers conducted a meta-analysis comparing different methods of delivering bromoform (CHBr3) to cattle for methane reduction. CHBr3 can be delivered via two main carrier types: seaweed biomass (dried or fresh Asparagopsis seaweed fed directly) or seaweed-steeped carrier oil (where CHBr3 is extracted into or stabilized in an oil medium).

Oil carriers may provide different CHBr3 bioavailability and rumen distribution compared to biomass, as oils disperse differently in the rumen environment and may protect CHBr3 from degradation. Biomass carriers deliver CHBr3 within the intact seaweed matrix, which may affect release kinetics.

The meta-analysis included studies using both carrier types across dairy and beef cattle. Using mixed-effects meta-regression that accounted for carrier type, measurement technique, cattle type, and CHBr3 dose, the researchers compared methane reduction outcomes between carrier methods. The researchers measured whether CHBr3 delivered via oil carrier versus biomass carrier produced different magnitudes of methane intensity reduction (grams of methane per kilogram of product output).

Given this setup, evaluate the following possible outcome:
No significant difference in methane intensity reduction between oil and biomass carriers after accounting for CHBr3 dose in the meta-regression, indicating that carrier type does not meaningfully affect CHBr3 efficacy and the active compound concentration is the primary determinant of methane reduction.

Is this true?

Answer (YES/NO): NO